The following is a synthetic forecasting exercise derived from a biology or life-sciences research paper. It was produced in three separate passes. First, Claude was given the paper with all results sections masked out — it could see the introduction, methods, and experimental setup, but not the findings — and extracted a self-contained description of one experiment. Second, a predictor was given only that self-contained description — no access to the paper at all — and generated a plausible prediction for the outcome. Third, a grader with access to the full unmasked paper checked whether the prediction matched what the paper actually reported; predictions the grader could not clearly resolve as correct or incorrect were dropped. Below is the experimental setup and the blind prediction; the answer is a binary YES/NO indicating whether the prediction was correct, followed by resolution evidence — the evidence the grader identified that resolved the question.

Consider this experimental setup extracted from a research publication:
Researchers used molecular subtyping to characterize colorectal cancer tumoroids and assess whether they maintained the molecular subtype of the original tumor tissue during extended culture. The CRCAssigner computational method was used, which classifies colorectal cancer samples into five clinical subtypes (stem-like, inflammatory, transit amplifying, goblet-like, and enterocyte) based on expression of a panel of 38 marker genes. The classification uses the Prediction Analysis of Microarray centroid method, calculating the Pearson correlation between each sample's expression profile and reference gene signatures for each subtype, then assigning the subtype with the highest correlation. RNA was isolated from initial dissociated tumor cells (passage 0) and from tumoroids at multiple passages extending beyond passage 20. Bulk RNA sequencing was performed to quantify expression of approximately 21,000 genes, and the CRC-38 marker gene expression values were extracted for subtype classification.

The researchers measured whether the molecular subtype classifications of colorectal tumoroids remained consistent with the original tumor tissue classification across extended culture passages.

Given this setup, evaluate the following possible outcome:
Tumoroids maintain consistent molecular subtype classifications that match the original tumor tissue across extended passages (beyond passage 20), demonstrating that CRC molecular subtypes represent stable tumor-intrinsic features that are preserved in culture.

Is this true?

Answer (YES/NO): YES